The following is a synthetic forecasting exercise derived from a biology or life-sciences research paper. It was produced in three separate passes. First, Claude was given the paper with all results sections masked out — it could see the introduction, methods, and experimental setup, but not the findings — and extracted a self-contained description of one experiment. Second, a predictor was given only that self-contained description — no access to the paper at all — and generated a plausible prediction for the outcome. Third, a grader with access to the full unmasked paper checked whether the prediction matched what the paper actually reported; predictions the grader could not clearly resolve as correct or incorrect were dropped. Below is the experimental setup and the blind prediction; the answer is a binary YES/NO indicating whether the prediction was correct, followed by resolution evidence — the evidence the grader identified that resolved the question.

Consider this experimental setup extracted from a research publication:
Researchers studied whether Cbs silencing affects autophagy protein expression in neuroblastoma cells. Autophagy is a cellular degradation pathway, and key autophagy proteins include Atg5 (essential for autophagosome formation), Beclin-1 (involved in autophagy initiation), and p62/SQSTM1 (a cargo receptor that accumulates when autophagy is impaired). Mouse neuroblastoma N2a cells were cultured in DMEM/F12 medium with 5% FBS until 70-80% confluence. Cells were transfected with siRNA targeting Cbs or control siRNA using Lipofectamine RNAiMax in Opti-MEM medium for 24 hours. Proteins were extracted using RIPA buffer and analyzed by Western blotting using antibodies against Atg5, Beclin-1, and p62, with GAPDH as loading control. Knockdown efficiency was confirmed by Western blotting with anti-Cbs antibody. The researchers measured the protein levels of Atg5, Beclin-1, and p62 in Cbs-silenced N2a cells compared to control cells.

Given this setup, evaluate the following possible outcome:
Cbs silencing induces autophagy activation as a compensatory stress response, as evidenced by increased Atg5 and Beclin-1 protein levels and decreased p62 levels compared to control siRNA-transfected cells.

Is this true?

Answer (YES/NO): NO